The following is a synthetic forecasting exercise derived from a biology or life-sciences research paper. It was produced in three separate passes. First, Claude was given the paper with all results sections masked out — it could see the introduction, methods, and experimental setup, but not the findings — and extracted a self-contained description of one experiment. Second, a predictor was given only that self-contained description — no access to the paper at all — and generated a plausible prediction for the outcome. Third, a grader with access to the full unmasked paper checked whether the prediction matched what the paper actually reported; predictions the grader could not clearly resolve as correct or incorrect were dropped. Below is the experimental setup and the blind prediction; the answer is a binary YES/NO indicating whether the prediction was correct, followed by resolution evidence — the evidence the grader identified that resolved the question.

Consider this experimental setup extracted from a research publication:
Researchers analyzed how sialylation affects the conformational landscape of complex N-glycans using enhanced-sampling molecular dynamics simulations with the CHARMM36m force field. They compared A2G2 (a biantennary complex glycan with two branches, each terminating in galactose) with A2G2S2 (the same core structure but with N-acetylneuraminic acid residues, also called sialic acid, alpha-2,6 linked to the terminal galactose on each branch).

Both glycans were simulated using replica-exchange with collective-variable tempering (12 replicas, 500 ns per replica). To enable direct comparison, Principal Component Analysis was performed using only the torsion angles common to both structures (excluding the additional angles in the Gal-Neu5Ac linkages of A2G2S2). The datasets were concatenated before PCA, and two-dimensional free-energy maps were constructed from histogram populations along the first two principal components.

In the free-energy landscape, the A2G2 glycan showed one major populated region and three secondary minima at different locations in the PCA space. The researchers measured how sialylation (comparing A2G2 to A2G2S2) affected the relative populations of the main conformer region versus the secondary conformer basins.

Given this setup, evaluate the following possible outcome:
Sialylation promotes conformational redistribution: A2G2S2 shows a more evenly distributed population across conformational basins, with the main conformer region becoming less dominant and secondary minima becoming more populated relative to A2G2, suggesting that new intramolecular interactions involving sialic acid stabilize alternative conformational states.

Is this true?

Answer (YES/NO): YES